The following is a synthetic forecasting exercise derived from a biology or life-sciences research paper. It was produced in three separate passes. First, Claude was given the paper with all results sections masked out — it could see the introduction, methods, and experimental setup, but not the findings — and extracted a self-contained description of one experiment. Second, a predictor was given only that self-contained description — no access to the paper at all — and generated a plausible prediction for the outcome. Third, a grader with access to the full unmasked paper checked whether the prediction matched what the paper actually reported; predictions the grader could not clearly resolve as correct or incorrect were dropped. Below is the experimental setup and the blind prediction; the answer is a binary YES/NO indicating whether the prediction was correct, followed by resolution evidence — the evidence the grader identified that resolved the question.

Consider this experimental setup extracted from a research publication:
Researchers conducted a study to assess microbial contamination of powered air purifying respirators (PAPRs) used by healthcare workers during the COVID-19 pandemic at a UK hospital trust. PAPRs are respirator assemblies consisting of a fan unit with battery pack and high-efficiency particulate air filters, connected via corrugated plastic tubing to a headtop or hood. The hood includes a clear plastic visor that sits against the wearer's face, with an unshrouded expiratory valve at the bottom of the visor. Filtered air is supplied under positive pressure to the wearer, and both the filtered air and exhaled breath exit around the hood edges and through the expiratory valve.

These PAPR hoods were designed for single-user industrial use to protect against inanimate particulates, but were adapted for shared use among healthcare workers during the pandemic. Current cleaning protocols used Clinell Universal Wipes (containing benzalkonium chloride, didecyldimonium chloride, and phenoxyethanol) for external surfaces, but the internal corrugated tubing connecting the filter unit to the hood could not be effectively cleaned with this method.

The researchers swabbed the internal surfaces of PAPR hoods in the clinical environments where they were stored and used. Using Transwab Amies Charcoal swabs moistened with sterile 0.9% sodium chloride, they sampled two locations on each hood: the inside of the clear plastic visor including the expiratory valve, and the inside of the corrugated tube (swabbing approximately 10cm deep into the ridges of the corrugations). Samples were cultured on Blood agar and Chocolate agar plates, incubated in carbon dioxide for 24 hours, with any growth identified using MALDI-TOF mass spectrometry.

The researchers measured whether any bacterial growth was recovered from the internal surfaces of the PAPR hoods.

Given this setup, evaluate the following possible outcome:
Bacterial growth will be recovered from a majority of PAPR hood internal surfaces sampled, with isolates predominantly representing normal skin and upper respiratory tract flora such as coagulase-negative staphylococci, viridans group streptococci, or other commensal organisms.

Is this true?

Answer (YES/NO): NO